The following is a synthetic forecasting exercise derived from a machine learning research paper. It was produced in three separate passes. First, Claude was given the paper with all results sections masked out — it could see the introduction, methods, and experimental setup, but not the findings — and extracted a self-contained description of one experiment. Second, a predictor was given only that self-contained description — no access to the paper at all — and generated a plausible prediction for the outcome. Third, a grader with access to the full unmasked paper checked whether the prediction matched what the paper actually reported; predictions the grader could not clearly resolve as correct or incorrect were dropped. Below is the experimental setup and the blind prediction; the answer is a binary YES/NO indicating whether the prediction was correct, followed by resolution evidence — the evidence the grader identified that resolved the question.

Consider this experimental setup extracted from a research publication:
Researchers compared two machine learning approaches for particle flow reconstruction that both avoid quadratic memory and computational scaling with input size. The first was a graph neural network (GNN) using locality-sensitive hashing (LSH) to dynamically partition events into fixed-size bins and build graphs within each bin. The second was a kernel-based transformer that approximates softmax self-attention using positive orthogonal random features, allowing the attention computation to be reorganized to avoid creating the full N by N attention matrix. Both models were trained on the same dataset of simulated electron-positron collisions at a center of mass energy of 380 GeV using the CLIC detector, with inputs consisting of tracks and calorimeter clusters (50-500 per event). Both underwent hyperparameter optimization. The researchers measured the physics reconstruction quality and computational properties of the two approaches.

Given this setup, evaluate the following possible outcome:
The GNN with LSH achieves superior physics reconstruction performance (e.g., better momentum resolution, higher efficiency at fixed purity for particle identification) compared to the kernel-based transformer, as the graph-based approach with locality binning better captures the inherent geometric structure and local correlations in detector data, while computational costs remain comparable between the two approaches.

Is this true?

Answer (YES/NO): YES